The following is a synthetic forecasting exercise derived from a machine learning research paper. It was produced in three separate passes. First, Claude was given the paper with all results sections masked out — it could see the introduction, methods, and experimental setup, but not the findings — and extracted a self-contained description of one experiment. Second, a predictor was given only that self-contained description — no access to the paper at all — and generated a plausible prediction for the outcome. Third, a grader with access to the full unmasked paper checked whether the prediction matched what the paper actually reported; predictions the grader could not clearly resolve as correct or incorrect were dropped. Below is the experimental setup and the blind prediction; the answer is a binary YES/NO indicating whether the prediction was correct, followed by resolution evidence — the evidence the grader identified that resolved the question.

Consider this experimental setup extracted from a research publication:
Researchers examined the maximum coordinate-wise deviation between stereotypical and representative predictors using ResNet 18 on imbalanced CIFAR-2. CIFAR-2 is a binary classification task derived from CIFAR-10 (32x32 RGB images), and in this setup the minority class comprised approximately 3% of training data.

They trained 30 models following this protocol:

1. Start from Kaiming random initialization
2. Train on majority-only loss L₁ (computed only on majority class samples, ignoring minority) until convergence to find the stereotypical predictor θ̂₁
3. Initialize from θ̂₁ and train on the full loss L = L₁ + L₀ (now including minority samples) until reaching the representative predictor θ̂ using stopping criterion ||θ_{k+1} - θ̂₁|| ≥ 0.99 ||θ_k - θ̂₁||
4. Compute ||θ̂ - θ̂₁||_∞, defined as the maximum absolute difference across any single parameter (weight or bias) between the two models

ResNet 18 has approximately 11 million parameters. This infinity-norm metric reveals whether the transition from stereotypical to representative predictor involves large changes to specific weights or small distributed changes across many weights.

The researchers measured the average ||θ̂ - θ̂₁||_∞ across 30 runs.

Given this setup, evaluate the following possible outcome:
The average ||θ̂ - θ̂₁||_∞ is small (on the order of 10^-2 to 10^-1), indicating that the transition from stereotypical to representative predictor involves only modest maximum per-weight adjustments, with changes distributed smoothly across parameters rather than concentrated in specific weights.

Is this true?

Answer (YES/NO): YES